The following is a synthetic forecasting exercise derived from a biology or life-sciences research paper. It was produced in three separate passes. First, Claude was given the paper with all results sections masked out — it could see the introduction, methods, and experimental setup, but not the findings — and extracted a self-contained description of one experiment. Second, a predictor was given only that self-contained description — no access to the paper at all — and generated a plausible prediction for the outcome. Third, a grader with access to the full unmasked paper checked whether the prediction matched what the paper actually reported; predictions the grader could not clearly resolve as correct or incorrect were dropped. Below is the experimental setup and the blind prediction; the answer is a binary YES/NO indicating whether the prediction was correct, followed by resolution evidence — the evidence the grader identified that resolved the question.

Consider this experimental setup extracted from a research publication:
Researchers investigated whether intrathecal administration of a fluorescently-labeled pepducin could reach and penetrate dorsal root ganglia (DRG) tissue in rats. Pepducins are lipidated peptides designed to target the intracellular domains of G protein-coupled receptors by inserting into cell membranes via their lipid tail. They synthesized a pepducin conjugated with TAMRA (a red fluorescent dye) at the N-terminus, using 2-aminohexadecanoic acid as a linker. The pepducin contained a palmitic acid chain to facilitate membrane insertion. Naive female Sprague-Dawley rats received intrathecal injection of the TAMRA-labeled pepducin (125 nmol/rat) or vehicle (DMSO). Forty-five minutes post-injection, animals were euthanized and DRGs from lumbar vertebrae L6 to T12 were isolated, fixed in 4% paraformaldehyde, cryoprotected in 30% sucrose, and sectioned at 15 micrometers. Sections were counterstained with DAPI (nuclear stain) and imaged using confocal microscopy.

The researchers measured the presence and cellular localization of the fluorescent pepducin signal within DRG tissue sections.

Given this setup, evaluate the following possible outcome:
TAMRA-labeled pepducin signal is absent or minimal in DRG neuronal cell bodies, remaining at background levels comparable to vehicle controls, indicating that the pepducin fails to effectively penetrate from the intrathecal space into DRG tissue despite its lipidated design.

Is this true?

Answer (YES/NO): NO